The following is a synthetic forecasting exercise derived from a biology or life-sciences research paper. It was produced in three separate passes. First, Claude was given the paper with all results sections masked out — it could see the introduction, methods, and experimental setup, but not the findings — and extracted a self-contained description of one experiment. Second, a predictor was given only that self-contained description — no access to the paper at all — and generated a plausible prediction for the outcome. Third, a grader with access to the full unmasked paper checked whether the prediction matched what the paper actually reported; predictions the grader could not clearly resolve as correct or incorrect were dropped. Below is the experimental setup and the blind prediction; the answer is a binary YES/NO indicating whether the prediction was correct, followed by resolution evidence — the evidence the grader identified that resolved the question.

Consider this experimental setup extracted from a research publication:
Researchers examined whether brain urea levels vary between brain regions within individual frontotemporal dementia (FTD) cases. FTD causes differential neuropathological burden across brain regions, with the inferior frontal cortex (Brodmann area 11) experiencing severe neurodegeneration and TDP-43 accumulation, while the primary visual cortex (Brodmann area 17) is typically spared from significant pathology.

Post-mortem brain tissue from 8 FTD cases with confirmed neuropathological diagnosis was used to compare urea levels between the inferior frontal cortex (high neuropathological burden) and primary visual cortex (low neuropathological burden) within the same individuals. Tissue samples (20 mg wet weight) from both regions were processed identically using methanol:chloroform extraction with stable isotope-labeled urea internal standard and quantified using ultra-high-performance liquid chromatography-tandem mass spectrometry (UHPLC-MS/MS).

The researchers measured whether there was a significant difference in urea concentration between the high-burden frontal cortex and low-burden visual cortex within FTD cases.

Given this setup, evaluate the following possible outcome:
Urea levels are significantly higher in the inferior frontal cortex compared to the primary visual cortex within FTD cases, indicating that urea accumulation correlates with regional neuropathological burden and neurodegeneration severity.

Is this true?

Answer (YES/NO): NO